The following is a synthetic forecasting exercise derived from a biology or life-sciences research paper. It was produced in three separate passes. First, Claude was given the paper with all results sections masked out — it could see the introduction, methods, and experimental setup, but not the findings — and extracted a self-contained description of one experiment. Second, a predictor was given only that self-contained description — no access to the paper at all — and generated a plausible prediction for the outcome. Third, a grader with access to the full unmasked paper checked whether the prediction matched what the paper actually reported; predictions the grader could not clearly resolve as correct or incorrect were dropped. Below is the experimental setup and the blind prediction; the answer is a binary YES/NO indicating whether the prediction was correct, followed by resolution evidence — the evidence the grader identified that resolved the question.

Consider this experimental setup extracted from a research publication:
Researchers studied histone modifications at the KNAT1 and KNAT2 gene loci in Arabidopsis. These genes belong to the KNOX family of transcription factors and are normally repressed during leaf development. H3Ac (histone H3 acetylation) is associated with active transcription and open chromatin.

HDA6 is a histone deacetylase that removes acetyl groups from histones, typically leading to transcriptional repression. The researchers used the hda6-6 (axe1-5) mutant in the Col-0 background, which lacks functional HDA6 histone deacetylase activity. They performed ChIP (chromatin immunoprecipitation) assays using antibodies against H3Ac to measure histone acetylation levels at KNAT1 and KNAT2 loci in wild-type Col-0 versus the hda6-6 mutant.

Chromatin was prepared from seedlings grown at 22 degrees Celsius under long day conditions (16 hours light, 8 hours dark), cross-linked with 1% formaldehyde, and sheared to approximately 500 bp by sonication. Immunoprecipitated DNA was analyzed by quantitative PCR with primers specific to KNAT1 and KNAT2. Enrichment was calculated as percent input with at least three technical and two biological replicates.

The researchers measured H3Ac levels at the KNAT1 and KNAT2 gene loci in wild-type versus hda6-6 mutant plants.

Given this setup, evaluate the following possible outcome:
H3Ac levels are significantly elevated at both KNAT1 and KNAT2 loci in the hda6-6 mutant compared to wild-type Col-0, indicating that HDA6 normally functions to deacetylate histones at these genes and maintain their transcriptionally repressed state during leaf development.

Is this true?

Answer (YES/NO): YES